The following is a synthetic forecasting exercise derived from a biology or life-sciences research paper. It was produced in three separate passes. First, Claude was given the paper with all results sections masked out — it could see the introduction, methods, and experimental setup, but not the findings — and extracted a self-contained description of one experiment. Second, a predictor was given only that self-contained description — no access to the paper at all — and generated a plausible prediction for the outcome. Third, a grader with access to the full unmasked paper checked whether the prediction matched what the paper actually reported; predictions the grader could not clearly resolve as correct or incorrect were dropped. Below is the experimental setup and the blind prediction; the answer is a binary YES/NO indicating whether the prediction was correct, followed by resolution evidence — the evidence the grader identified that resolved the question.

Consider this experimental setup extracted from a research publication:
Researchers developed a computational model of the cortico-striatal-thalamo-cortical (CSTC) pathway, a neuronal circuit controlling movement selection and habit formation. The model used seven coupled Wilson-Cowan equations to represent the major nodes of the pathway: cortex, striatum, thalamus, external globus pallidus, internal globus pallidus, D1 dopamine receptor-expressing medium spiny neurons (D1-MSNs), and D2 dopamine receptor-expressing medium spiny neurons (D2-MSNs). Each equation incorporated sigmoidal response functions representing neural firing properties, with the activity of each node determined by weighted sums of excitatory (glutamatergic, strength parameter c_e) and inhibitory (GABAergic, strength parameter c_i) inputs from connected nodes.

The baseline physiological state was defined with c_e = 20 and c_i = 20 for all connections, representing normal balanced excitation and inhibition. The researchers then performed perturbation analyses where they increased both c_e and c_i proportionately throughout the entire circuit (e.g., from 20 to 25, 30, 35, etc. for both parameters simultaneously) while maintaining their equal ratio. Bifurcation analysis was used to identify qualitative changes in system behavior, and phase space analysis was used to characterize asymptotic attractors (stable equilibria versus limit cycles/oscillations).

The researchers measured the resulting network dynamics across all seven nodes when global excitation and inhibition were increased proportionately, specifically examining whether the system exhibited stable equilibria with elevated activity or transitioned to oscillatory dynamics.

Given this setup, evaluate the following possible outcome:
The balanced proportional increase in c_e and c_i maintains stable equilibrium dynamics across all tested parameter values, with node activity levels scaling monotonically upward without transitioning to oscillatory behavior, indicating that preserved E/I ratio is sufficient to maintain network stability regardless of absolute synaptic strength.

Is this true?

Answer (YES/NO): YES